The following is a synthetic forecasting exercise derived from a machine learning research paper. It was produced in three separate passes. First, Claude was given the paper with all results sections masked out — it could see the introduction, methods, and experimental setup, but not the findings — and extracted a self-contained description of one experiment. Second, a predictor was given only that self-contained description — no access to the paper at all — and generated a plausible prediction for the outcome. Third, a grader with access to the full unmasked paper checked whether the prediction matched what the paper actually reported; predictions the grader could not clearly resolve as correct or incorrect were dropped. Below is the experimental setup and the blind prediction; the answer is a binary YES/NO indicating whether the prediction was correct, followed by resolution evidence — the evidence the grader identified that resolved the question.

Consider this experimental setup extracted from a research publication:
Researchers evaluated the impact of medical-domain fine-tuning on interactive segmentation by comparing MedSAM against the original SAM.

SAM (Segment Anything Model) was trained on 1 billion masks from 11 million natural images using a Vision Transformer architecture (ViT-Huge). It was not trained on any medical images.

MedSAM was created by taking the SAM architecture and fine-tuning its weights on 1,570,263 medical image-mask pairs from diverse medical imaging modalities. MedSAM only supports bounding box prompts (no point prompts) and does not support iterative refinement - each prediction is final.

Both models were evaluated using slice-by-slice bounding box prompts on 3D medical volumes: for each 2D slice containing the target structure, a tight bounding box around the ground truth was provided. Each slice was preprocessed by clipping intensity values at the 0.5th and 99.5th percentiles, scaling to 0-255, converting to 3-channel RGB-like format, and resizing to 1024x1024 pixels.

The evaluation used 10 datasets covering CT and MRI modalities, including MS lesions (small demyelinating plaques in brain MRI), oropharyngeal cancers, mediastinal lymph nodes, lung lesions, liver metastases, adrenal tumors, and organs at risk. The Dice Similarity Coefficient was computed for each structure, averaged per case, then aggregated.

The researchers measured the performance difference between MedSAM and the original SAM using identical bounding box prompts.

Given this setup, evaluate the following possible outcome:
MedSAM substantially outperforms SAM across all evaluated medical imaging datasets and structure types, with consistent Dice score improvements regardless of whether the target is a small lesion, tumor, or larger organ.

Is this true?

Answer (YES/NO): NO